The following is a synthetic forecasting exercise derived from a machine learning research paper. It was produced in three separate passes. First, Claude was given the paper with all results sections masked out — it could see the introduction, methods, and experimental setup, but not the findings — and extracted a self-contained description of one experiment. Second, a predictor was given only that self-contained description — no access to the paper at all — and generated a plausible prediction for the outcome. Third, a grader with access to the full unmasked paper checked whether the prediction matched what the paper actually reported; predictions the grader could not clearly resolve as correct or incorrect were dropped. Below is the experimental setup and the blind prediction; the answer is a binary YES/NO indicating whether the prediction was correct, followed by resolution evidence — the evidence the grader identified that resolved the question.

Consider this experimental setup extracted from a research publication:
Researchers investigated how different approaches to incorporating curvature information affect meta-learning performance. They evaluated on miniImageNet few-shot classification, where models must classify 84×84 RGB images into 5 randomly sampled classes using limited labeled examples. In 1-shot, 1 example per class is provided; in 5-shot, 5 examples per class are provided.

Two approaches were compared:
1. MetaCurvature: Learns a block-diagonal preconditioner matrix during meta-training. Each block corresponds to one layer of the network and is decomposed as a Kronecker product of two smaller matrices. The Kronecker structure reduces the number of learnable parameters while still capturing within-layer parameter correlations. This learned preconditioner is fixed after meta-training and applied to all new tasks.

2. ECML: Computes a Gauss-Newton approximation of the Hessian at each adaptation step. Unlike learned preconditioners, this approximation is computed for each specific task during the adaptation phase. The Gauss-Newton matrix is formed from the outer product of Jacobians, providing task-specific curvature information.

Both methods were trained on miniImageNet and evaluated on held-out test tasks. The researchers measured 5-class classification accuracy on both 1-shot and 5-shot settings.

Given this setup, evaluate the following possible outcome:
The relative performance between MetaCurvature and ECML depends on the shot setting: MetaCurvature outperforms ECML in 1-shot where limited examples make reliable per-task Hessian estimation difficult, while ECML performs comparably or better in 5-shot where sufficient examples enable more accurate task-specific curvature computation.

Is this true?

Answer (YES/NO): NO